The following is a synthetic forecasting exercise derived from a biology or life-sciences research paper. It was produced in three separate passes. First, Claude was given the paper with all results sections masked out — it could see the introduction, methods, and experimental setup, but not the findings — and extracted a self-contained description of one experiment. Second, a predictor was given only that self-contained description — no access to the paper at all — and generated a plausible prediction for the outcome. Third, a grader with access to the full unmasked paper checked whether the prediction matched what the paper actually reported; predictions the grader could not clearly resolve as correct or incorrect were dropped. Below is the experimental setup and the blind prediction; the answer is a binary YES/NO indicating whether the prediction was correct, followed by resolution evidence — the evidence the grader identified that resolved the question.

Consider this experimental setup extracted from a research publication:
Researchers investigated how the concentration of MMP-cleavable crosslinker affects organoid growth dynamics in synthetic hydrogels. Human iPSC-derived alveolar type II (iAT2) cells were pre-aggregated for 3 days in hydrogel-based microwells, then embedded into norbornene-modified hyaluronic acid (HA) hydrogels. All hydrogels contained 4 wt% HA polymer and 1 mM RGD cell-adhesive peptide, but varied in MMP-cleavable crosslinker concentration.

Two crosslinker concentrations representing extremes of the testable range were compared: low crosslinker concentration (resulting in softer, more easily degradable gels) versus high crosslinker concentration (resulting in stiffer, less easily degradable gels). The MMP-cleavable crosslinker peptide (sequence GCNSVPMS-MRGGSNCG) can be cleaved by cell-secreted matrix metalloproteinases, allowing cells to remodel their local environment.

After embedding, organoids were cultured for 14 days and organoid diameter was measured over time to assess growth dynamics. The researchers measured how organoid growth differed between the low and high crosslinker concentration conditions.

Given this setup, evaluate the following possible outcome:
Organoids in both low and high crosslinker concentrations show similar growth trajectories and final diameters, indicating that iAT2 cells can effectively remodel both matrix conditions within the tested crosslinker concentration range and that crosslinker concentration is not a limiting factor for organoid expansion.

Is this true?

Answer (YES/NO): YES